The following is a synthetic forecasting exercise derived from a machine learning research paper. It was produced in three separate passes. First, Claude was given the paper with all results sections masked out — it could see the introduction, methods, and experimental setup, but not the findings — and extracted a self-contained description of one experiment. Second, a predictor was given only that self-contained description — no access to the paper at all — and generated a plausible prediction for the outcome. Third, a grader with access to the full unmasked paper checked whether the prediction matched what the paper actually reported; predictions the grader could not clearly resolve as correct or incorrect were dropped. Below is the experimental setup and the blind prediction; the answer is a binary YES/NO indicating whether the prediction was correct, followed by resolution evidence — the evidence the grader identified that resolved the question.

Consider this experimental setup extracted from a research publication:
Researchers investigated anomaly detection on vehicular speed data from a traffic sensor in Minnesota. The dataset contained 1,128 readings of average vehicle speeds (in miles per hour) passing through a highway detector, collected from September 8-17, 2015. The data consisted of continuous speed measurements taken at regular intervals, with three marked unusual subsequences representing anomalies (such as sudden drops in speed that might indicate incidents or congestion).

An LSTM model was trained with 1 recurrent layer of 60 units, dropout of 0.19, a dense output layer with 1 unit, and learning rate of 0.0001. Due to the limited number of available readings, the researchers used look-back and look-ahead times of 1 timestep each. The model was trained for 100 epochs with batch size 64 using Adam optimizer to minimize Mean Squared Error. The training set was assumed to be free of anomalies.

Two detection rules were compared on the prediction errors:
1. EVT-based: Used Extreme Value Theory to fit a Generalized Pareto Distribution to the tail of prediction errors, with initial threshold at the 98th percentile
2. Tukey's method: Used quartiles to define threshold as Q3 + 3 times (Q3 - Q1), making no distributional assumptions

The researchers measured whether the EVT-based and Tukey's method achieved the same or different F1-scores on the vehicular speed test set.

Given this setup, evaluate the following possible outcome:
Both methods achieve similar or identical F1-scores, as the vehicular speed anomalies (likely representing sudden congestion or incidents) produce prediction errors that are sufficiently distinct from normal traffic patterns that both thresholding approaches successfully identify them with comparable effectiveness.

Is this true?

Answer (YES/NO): YES